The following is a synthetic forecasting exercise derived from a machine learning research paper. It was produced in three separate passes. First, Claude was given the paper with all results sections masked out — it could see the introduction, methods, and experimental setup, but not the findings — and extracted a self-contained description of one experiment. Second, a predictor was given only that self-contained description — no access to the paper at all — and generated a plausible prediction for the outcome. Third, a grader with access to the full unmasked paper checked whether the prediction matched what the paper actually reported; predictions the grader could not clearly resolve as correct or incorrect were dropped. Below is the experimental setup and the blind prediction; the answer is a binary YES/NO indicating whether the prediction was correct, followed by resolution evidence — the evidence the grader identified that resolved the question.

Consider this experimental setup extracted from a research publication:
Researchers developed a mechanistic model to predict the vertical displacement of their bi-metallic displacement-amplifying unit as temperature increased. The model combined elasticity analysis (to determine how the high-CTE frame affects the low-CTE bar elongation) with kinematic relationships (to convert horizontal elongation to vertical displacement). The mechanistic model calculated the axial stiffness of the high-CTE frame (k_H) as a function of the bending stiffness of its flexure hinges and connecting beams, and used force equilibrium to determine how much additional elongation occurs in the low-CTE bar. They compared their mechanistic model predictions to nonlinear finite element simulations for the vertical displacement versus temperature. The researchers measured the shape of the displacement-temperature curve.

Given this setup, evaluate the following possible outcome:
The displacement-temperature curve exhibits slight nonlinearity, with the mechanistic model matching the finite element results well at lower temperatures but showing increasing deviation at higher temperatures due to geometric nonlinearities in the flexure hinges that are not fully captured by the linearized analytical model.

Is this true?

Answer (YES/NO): NO